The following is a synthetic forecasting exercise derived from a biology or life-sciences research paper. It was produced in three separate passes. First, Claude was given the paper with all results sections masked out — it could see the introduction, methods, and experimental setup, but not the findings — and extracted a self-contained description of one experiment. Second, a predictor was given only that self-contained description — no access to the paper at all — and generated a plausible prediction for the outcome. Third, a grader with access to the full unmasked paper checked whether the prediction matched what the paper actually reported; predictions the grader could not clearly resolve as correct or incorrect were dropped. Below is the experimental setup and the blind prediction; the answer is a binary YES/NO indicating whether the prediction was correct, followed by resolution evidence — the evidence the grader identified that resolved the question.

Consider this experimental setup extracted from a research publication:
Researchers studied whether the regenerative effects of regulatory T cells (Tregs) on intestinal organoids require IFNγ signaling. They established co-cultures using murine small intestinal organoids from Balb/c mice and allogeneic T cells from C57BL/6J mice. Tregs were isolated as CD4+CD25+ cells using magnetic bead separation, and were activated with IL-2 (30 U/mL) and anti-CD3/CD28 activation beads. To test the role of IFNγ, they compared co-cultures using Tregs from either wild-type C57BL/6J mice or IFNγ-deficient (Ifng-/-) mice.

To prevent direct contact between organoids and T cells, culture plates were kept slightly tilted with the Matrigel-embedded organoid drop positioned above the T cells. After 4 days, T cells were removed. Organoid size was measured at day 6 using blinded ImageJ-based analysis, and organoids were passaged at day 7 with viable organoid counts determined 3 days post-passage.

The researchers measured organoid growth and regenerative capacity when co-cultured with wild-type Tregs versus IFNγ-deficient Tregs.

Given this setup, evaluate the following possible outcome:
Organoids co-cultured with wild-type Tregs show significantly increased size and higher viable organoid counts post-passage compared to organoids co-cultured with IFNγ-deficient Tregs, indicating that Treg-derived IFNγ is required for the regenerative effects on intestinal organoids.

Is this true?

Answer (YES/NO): YES